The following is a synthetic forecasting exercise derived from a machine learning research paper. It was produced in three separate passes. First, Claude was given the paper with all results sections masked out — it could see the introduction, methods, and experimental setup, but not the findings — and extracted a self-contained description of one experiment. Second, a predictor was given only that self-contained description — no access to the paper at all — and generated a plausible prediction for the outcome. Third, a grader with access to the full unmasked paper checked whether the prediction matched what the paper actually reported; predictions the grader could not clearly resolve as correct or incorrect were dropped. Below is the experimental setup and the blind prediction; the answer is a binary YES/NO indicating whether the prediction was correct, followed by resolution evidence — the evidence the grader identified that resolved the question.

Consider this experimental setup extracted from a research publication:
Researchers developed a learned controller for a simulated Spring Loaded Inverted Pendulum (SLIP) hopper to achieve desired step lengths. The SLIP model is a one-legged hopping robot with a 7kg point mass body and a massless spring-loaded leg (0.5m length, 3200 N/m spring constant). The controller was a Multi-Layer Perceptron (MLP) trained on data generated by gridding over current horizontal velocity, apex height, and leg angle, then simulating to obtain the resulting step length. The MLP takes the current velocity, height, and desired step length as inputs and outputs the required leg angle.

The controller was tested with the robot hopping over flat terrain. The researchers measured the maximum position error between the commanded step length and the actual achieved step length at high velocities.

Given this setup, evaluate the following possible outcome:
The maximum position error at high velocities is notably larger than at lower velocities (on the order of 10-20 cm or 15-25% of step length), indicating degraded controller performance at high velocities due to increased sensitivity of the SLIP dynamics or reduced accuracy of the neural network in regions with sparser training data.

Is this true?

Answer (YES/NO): NO